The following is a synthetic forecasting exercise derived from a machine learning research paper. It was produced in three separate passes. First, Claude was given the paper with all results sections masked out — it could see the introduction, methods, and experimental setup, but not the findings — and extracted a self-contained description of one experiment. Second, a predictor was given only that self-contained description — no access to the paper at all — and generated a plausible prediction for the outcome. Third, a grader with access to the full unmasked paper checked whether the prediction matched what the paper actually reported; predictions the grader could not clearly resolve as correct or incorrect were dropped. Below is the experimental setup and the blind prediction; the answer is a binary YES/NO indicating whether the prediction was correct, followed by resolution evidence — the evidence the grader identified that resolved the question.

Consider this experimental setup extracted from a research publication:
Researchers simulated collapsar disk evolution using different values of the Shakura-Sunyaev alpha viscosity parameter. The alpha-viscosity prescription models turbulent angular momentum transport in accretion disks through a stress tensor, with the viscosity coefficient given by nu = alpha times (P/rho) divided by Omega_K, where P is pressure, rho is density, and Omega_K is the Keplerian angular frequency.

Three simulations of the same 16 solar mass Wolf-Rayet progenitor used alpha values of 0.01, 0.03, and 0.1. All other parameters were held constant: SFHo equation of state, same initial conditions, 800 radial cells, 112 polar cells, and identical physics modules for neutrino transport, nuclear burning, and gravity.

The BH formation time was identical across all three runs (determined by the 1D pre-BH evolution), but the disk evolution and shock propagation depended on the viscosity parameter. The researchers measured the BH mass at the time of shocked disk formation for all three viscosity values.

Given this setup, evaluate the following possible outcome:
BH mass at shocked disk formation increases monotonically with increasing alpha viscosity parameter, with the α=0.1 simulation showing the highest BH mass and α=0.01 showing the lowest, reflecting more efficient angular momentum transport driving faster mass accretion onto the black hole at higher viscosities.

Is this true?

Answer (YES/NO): NO